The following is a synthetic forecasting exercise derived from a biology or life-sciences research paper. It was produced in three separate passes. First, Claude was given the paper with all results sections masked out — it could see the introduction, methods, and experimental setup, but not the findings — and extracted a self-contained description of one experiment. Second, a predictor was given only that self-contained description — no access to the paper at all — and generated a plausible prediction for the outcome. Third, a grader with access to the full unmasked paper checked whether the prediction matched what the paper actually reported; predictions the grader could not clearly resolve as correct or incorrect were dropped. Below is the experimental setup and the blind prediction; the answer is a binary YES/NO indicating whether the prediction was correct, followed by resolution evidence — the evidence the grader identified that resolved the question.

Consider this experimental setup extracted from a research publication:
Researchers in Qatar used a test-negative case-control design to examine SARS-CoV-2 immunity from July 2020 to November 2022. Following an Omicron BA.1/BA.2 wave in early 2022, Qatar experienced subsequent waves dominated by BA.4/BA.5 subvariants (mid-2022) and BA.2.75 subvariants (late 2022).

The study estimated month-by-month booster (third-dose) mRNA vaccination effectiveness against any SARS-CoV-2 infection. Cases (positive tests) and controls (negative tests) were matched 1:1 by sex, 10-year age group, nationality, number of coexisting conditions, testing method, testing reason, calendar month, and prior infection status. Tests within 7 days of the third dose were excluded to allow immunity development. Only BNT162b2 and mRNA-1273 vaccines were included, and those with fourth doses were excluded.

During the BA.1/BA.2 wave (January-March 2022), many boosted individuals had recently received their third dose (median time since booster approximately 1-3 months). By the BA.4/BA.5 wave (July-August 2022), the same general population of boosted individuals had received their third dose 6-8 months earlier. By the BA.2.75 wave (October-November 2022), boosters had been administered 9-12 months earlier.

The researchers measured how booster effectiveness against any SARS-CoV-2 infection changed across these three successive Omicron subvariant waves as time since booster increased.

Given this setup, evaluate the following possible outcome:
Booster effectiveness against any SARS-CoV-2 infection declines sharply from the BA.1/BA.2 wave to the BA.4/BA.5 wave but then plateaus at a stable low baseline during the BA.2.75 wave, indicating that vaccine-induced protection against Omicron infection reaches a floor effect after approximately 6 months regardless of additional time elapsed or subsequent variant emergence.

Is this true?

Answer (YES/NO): NO